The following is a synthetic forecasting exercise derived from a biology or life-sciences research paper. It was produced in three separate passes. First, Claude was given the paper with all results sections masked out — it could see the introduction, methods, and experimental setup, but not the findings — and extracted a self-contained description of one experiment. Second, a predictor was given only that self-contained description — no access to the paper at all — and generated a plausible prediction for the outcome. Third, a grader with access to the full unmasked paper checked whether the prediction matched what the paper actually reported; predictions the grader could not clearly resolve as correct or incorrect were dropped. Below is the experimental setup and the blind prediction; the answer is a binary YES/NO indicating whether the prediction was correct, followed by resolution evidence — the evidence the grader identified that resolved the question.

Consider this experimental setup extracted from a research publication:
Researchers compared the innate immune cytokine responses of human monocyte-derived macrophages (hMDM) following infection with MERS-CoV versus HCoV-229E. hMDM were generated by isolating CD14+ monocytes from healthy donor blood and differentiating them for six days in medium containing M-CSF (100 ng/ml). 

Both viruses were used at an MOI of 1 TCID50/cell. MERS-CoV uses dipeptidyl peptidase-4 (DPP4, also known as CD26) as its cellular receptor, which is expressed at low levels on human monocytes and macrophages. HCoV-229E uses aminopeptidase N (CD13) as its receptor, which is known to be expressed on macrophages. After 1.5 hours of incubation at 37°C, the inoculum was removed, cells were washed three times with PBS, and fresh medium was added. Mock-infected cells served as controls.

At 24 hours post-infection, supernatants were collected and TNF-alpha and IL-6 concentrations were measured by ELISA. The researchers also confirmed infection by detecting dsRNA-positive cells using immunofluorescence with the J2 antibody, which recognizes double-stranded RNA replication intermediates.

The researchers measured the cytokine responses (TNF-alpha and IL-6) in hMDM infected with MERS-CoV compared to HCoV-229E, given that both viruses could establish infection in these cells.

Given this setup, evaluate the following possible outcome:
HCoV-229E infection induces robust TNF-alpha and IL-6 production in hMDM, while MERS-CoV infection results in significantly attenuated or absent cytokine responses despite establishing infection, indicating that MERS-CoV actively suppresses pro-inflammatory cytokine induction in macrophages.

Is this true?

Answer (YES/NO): NO